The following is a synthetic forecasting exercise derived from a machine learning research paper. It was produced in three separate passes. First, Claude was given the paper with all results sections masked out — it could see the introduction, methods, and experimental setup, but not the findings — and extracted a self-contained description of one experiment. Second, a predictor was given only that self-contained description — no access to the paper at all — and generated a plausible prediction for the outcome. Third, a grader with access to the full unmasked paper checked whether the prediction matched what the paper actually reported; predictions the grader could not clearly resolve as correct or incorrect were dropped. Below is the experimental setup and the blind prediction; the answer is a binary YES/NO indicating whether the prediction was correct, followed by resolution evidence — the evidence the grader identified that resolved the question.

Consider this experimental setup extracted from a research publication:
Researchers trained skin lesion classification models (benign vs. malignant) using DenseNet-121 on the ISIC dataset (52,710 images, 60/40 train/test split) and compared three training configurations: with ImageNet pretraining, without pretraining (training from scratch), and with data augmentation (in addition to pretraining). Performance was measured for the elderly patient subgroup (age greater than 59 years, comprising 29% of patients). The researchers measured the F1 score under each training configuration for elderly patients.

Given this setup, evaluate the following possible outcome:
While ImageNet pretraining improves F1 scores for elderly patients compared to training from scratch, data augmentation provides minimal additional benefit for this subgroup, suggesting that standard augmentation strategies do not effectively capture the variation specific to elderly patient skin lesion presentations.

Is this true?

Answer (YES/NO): NO